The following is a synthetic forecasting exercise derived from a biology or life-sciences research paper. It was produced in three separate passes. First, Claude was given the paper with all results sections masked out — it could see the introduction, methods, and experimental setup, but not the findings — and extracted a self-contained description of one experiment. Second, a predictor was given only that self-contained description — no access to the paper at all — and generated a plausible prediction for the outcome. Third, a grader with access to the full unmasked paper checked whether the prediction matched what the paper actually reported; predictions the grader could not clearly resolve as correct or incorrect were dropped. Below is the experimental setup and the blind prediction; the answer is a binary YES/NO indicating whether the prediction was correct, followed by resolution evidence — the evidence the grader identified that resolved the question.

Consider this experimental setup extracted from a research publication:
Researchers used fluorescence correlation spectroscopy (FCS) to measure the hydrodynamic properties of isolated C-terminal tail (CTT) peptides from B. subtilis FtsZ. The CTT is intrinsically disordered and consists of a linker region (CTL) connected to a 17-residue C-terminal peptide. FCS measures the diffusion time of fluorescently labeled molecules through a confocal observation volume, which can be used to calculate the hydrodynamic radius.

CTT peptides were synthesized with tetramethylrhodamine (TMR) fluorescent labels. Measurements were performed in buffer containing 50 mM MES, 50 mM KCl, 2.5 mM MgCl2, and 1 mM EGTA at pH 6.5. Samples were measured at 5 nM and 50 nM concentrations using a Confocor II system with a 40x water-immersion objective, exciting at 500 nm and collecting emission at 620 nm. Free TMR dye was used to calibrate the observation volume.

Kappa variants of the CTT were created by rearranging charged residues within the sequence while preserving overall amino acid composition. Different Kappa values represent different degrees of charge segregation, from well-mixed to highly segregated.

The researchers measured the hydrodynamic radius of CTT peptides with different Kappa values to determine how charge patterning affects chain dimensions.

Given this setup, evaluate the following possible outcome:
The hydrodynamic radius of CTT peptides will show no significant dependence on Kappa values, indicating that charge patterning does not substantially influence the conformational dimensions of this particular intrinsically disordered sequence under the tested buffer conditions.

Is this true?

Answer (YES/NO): NO